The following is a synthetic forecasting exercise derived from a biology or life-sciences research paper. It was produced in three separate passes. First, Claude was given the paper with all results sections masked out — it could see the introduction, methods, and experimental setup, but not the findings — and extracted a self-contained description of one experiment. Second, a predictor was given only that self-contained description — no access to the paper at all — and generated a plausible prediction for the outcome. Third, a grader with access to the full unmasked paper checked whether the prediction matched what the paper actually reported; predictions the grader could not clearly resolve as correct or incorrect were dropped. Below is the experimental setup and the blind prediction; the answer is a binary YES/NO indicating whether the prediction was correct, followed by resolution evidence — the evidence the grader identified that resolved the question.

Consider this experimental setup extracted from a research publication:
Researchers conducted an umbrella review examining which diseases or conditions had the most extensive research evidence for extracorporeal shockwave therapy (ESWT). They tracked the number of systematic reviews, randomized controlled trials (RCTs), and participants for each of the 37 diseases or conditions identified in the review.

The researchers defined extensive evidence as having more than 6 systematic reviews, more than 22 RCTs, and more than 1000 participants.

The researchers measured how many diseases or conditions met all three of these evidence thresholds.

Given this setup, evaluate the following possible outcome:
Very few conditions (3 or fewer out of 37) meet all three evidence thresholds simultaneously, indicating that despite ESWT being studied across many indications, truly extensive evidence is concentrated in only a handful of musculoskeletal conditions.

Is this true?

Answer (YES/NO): NO